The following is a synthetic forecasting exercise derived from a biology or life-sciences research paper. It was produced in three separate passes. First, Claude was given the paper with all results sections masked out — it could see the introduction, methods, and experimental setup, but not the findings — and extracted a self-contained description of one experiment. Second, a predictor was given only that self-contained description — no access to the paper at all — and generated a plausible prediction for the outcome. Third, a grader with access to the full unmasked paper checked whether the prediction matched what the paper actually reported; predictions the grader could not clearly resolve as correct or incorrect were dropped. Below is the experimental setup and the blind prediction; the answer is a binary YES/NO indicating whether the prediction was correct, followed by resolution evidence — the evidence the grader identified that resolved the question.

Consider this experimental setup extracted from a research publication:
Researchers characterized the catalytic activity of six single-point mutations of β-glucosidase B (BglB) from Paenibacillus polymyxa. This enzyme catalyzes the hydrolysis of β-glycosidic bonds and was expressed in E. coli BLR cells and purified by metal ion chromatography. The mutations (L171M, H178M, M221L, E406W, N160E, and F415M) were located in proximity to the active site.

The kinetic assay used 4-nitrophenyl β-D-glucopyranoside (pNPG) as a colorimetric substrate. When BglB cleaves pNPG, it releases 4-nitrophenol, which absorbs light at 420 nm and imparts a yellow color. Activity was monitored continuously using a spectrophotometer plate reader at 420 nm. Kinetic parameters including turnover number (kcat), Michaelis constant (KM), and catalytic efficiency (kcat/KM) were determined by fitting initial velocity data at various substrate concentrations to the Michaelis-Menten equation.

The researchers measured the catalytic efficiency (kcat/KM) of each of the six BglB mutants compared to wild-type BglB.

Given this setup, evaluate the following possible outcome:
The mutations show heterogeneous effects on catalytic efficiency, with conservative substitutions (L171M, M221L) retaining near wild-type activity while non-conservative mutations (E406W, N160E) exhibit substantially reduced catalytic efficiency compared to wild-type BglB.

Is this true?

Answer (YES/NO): NO